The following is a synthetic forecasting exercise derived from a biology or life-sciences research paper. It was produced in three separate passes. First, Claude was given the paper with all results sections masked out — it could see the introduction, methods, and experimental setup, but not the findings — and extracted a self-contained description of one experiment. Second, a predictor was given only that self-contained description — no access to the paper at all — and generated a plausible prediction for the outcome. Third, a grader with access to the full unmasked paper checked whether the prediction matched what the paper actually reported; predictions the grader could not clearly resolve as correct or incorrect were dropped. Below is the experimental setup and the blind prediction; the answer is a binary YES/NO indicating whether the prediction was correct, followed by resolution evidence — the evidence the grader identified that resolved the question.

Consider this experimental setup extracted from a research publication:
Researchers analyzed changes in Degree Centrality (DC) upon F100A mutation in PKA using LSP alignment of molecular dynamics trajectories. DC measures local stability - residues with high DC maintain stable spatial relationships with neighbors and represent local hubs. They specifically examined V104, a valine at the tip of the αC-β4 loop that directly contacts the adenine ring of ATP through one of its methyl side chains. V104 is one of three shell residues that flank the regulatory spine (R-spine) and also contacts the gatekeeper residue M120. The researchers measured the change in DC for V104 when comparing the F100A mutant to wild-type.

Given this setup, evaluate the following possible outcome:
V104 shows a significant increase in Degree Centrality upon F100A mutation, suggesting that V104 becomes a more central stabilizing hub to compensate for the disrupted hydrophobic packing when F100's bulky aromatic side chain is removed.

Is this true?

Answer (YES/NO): NO